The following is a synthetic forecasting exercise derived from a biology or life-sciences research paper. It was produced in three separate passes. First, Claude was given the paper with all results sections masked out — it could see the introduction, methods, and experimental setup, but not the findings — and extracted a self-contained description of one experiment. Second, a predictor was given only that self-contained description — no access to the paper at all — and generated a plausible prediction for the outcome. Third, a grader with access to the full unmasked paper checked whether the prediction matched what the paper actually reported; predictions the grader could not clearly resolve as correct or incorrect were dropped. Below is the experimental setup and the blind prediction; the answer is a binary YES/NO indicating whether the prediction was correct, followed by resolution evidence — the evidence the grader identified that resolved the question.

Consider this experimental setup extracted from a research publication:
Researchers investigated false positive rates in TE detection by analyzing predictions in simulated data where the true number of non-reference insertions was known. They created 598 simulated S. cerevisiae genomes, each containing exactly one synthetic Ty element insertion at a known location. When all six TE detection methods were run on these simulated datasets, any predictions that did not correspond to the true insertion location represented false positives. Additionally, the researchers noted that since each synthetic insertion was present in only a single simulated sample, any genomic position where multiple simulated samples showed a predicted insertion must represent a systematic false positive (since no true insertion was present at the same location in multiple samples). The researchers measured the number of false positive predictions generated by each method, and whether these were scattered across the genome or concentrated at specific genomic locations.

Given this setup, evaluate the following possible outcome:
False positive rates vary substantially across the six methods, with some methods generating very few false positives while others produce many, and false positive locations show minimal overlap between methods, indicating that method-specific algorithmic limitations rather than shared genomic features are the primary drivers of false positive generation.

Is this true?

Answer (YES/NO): NO